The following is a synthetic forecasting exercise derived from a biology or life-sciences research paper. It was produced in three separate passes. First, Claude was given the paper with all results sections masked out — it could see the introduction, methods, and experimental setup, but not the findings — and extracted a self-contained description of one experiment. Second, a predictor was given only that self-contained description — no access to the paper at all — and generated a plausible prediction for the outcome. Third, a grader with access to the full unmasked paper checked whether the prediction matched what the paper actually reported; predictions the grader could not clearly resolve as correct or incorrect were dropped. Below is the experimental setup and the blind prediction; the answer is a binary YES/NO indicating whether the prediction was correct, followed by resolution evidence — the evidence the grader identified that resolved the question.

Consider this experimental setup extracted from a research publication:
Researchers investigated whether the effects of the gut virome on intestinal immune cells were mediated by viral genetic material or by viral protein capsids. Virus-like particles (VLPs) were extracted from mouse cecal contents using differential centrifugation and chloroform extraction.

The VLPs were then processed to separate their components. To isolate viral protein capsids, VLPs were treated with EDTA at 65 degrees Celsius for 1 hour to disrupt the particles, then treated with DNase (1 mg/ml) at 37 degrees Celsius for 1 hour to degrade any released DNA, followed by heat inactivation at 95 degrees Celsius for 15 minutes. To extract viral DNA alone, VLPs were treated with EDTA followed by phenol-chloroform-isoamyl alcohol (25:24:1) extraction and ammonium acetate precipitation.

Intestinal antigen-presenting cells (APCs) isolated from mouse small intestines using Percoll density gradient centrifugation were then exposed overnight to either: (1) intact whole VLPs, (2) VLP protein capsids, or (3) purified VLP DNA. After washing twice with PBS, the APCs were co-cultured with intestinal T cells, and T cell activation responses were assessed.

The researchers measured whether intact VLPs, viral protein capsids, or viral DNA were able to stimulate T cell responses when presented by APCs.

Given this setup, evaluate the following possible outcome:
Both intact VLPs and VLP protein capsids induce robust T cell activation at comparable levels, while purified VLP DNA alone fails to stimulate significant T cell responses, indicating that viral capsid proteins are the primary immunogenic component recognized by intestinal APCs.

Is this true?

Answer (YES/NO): NO